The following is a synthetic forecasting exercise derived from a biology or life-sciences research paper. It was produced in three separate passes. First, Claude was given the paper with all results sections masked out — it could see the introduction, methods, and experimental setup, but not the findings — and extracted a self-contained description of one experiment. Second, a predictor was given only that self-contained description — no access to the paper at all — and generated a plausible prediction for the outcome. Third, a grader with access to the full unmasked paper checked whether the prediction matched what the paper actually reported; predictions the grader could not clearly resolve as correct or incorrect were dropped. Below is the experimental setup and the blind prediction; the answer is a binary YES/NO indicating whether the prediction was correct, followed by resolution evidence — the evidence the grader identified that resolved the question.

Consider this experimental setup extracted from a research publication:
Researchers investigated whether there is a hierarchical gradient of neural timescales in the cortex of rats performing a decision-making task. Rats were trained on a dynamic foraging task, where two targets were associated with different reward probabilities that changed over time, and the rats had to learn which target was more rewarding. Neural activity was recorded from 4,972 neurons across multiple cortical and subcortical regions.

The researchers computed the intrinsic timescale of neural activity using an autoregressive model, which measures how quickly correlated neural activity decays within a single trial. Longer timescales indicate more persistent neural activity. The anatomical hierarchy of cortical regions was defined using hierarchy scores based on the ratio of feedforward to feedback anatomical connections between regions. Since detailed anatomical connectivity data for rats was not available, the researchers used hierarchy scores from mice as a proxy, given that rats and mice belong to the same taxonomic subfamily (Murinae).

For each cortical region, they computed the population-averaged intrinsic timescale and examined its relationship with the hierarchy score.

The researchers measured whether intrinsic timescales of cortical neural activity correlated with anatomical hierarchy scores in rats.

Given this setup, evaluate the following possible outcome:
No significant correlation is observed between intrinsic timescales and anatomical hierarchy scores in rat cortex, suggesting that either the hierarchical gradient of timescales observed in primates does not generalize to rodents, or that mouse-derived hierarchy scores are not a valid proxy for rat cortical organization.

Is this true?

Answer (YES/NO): NO